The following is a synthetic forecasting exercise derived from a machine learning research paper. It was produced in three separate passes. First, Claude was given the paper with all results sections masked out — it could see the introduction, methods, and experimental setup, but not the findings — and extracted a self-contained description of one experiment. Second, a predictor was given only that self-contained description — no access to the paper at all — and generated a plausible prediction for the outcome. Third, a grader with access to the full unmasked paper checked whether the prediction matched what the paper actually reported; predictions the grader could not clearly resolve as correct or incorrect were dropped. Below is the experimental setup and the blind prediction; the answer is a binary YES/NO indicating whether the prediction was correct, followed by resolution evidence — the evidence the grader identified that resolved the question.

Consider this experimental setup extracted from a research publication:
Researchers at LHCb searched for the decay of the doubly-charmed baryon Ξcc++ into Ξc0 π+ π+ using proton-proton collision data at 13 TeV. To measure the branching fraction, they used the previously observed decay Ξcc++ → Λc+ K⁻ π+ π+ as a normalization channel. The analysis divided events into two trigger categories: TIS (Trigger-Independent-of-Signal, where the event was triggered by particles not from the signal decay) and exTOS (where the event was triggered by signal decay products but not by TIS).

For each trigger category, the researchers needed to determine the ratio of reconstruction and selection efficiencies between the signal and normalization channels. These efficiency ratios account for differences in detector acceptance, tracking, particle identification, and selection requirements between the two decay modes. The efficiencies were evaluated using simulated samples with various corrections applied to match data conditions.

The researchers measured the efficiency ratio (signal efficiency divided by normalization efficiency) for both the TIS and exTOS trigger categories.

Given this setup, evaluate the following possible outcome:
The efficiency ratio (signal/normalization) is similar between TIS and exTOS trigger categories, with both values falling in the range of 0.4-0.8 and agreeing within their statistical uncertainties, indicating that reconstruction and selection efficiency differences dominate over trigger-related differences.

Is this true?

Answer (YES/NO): YES